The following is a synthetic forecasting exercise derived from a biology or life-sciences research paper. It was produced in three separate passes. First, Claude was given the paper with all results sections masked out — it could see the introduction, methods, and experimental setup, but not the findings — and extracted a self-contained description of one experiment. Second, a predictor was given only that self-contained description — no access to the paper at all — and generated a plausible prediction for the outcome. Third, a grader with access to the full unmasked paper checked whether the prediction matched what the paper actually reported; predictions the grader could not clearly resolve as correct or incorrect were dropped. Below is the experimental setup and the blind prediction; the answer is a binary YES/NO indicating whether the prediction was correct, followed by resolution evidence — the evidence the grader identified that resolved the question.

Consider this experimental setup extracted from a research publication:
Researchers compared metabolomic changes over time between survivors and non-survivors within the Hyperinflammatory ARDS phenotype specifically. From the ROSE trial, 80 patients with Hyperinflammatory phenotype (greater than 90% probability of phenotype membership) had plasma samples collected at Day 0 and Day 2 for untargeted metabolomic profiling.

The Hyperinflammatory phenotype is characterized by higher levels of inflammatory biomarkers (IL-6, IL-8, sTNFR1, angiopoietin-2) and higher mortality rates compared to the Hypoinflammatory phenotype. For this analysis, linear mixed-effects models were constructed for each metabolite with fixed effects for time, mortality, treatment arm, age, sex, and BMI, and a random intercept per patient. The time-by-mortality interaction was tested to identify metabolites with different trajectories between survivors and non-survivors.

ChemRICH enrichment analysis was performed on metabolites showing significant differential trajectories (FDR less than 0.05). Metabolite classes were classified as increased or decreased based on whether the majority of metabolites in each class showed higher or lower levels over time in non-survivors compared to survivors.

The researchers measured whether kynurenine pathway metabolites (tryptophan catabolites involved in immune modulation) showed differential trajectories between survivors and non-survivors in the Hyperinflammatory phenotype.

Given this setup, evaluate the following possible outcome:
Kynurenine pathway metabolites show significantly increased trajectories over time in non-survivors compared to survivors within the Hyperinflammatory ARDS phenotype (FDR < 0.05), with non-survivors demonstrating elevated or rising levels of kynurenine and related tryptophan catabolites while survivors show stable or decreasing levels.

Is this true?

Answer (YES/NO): NO